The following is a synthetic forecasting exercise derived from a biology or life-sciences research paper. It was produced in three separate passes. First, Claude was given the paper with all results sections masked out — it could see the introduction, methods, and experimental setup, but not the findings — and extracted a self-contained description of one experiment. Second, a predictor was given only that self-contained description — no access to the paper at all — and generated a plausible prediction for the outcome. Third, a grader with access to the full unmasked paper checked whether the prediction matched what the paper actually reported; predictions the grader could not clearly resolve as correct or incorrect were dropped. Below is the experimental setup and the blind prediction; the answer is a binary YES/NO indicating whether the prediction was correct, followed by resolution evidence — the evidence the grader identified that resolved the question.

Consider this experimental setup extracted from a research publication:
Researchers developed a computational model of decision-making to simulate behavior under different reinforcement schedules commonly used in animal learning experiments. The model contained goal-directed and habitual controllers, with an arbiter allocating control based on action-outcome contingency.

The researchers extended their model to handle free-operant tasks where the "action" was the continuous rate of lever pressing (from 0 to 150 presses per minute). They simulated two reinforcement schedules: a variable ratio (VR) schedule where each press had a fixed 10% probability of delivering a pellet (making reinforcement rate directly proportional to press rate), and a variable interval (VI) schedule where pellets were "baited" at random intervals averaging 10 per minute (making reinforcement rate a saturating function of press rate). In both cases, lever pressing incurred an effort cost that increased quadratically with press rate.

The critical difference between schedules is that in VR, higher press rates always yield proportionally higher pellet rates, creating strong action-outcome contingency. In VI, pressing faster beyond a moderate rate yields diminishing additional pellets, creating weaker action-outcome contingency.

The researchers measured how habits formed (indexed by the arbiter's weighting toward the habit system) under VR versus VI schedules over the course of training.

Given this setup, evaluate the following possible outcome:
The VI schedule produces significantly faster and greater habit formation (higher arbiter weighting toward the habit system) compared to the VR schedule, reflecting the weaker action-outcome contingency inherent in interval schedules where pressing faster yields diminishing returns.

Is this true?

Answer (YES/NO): YES